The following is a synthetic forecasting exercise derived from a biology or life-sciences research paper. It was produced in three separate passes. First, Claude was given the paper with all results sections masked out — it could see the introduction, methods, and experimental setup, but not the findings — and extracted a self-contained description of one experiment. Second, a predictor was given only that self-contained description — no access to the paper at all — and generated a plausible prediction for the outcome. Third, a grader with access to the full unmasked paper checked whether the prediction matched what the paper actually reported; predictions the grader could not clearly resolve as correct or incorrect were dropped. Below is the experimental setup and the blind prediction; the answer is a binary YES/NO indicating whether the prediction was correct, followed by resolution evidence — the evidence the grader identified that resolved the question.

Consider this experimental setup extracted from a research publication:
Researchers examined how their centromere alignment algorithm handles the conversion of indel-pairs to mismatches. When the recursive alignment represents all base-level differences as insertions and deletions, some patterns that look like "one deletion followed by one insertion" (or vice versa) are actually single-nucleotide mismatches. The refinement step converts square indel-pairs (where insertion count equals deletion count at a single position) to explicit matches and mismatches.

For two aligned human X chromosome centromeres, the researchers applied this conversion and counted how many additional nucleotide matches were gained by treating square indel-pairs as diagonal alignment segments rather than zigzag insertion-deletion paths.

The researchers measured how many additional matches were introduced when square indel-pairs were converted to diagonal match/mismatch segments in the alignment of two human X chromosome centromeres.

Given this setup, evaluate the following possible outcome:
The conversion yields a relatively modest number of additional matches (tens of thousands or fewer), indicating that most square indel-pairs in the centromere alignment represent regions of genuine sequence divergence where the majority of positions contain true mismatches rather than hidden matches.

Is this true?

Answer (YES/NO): YES